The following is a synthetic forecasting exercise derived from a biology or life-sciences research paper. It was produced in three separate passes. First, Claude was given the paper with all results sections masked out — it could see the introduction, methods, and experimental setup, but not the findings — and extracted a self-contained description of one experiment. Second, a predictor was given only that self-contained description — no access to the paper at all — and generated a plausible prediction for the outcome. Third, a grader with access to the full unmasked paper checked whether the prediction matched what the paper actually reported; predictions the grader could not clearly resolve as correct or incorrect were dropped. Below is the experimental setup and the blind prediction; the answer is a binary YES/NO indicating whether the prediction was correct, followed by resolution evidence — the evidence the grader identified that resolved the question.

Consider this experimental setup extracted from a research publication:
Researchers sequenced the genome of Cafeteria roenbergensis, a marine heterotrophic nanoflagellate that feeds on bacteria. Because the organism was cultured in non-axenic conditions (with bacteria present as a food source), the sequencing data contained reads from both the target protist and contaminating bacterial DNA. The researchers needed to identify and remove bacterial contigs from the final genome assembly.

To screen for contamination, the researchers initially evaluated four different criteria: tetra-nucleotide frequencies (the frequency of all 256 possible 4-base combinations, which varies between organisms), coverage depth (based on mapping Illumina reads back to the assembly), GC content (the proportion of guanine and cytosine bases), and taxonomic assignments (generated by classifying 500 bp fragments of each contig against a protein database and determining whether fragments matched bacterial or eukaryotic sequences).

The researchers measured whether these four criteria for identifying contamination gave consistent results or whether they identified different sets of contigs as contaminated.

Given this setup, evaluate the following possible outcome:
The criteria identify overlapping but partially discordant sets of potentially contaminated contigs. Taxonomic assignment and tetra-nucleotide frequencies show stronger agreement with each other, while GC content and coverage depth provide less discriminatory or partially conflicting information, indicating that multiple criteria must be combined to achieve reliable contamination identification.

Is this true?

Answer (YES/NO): NO